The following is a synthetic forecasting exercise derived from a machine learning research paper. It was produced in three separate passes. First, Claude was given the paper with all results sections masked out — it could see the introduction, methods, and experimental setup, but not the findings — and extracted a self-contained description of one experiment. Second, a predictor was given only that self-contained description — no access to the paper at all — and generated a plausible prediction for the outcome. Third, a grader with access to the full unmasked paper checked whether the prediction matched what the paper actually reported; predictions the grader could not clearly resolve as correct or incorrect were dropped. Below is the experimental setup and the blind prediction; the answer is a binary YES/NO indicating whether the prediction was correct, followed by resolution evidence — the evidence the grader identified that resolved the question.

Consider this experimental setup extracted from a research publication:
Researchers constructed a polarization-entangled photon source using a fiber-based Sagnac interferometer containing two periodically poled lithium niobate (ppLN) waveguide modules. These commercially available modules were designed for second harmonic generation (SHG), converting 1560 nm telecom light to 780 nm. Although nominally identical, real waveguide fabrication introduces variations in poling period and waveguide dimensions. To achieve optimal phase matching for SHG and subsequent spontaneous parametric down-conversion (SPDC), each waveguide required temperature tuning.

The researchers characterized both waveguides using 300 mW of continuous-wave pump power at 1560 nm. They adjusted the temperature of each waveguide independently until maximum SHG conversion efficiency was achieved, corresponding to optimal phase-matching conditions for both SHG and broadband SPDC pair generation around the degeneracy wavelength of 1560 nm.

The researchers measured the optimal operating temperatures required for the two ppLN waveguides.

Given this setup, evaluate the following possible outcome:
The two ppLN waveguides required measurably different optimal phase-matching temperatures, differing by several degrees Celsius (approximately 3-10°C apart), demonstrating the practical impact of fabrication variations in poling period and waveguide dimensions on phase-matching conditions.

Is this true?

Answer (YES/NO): YES